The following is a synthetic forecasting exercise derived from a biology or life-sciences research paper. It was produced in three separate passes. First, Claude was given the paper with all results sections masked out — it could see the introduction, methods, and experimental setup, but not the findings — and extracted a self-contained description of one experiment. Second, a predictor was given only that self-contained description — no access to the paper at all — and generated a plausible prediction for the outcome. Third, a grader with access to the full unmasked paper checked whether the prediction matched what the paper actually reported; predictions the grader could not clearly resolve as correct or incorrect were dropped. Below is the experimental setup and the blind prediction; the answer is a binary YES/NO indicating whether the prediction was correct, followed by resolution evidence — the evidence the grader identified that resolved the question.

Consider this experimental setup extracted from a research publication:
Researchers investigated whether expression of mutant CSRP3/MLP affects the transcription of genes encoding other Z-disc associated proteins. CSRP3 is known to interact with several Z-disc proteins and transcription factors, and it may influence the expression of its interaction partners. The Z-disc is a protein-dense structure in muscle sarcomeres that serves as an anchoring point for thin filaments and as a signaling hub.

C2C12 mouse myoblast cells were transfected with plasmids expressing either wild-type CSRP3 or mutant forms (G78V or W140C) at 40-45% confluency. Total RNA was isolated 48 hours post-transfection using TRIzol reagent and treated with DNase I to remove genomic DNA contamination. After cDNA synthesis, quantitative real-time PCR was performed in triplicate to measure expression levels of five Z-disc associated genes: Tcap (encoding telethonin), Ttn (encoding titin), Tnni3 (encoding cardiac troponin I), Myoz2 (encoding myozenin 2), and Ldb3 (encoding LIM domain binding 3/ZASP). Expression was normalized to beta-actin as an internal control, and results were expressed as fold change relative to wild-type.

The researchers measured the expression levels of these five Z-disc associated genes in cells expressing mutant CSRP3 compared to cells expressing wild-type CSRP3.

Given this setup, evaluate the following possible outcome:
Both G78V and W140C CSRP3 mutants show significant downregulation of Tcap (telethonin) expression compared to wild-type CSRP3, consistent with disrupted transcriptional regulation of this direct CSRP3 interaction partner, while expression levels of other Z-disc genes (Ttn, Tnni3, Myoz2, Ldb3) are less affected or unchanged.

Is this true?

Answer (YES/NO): NO